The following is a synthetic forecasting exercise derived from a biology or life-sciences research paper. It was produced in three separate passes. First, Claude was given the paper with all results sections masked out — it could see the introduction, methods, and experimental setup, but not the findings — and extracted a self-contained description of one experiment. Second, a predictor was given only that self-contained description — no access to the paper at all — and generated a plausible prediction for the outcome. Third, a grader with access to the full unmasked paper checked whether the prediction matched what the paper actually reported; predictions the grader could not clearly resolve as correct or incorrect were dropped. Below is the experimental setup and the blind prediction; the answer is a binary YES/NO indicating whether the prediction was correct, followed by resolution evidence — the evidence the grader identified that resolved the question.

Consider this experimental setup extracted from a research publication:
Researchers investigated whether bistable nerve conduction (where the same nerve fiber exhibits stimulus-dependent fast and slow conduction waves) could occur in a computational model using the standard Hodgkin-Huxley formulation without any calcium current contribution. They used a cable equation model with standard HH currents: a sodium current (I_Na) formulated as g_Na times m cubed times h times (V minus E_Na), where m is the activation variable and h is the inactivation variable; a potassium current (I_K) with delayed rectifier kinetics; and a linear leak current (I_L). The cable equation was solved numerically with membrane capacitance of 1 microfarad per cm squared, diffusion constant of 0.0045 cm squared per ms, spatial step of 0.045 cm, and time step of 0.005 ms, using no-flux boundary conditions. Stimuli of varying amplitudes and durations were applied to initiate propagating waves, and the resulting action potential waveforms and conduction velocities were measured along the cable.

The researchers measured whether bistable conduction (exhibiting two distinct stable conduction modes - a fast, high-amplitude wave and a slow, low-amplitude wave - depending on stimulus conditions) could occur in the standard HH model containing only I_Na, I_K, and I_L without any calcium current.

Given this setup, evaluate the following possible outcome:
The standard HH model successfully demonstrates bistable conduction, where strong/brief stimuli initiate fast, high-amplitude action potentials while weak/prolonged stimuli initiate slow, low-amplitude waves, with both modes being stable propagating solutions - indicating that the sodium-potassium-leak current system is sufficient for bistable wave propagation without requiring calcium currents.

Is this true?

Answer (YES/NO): YES